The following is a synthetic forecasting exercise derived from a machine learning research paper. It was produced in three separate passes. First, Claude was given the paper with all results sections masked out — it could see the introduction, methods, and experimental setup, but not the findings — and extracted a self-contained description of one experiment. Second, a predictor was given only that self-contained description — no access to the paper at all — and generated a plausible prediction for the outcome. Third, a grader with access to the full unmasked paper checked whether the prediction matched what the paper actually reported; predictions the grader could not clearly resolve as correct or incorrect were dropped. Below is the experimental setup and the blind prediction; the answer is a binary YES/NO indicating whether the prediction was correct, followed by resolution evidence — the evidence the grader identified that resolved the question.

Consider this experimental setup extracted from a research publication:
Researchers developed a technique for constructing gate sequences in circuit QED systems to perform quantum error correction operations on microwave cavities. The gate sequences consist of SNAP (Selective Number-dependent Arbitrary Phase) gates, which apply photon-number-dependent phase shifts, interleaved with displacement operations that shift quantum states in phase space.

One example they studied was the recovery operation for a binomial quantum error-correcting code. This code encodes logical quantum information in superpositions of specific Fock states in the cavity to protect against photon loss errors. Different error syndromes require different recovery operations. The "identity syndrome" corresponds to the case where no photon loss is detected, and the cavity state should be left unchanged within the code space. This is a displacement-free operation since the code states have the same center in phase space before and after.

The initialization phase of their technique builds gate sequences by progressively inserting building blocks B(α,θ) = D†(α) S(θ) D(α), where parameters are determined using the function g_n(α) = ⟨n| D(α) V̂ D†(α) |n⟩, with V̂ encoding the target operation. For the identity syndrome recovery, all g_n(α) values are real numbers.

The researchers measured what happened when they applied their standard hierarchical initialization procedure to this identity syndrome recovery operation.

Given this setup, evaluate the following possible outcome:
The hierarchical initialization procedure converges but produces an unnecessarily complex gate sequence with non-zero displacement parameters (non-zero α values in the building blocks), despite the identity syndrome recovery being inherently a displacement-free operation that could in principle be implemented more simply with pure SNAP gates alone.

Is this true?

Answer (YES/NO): NO